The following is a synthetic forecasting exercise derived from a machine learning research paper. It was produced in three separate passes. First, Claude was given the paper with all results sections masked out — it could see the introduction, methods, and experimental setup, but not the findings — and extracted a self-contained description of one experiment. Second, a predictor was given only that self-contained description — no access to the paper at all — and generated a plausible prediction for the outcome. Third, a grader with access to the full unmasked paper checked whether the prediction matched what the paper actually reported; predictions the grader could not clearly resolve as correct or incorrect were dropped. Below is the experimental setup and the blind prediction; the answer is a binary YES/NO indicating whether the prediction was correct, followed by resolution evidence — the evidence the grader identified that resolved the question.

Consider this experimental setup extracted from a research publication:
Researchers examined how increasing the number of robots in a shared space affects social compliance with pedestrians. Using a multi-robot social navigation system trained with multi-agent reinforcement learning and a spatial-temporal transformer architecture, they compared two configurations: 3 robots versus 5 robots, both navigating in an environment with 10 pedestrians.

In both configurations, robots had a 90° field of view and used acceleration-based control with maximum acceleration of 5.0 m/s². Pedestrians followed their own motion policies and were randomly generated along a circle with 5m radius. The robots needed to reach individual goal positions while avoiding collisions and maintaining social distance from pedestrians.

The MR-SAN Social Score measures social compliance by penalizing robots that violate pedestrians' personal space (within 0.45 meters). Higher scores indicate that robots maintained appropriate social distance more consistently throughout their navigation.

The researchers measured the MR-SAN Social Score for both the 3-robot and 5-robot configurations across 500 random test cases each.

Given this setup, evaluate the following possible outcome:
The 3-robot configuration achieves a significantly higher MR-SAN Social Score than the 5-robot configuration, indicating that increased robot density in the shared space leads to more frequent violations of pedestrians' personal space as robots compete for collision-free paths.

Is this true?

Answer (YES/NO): YES